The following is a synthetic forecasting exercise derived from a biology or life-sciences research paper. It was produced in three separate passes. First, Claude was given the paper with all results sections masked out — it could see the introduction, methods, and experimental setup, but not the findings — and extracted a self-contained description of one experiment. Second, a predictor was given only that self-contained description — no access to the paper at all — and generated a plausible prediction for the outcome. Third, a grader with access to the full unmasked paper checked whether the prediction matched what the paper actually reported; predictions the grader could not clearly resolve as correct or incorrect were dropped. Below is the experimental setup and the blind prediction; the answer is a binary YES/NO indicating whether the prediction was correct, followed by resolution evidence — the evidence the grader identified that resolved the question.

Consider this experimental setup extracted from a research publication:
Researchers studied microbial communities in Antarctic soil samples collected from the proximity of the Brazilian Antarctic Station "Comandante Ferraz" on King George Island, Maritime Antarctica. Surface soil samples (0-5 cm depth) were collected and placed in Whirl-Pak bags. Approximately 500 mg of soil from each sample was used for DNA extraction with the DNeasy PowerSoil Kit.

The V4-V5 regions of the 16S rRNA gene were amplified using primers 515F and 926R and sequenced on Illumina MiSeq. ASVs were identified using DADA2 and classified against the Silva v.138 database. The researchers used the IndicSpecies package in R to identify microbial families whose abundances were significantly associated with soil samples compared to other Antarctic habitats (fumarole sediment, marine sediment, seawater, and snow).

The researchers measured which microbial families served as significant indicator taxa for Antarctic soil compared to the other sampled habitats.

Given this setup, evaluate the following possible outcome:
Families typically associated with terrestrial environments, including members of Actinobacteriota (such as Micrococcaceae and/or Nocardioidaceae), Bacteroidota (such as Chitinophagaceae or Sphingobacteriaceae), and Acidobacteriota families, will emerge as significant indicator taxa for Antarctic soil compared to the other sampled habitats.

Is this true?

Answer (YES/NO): NO